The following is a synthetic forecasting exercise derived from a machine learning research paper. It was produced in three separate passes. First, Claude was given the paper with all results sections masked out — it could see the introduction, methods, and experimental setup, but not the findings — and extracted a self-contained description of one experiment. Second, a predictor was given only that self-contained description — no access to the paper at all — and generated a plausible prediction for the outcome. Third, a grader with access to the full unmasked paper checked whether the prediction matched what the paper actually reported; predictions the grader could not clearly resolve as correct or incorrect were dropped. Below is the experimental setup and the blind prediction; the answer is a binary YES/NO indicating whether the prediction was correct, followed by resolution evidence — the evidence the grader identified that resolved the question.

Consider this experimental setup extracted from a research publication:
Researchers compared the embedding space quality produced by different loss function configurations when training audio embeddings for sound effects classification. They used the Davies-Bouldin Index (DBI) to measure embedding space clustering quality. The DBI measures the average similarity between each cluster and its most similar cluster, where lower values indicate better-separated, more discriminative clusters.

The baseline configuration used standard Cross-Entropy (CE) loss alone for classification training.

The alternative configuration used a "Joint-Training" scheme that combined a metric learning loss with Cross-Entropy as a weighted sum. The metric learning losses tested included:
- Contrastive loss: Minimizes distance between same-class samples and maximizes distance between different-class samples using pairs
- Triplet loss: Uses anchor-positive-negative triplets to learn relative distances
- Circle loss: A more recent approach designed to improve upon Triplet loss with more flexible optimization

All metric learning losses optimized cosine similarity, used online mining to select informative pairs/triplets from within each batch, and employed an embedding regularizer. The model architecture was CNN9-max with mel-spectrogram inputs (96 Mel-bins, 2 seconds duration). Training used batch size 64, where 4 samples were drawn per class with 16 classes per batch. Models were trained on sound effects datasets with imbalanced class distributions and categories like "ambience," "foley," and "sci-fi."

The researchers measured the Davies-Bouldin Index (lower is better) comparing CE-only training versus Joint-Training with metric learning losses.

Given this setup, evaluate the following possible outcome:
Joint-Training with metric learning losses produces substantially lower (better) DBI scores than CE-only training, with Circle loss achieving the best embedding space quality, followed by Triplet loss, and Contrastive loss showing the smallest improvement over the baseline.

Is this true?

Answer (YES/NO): NO